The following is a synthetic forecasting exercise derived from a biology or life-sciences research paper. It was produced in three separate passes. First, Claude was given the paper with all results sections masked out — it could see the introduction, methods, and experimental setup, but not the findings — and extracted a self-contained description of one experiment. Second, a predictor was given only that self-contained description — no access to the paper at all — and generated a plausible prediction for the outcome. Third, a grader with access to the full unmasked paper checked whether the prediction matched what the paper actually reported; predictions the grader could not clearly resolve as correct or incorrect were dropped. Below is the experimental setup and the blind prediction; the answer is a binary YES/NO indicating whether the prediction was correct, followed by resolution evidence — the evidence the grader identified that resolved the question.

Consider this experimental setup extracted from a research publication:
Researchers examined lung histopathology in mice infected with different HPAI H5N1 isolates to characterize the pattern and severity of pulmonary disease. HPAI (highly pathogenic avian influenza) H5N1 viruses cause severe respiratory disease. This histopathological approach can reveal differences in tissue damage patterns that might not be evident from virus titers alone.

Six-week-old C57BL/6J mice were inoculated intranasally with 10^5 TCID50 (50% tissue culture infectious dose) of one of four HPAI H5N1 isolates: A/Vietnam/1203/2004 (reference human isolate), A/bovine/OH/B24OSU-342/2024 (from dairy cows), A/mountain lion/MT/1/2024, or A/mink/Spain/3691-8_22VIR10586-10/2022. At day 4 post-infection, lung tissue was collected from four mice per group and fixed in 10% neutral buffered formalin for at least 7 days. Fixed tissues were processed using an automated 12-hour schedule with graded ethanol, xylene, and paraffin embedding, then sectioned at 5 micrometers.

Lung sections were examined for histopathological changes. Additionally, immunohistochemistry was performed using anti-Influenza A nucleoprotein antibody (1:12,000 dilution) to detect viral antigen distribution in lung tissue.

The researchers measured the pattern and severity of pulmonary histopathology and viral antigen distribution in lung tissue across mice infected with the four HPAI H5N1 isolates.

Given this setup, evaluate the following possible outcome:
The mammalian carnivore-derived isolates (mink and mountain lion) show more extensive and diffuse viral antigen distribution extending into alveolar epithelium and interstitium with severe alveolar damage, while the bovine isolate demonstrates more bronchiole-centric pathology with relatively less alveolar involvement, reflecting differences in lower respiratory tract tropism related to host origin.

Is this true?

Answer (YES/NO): NO